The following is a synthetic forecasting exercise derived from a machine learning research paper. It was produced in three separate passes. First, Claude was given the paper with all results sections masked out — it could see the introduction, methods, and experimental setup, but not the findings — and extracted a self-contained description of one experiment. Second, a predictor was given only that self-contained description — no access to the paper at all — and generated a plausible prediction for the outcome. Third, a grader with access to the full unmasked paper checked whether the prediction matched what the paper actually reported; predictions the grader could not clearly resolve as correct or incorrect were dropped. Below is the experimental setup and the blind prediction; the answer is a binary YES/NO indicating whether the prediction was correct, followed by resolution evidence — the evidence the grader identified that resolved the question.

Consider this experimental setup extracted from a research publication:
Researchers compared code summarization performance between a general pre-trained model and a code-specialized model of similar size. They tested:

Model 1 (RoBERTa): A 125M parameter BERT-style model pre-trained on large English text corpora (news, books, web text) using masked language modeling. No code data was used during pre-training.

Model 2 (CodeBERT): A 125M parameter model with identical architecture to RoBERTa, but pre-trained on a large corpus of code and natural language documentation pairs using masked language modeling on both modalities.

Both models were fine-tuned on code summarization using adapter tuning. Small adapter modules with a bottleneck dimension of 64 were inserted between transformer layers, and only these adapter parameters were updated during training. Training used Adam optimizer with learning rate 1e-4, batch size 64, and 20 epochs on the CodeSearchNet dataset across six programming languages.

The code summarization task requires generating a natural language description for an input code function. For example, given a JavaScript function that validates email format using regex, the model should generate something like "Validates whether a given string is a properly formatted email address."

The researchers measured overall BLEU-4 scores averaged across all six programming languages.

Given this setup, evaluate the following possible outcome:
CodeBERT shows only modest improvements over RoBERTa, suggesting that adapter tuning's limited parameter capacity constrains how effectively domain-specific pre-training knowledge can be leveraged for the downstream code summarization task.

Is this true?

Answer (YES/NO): NO